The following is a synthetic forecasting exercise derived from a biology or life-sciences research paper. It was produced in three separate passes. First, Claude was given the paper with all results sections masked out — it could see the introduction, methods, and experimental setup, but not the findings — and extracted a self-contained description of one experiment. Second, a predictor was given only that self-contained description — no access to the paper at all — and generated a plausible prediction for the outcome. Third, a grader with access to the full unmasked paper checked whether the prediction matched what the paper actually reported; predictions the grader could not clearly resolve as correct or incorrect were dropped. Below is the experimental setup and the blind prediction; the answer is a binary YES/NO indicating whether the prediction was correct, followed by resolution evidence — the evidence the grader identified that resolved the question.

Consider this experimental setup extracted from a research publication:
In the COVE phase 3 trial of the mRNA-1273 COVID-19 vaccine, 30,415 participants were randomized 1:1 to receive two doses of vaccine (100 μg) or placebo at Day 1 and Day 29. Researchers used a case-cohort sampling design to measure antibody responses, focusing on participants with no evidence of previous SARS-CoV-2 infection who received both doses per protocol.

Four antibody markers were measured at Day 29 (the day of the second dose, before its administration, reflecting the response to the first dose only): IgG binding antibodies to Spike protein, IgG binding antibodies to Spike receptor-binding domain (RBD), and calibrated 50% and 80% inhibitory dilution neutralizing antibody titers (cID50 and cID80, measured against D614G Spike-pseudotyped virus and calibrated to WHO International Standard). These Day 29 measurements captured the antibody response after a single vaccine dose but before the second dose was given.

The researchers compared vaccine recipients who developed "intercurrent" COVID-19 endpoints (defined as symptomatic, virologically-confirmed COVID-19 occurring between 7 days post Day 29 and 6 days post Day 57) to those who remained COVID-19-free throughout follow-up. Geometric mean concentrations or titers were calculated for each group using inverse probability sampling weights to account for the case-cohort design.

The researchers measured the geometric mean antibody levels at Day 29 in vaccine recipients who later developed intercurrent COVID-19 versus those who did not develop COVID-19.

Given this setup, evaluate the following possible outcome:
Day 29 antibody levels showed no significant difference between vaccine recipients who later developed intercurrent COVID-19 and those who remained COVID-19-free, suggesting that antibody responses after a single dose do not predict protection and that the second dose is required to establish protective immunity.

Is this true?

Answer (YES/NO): NO